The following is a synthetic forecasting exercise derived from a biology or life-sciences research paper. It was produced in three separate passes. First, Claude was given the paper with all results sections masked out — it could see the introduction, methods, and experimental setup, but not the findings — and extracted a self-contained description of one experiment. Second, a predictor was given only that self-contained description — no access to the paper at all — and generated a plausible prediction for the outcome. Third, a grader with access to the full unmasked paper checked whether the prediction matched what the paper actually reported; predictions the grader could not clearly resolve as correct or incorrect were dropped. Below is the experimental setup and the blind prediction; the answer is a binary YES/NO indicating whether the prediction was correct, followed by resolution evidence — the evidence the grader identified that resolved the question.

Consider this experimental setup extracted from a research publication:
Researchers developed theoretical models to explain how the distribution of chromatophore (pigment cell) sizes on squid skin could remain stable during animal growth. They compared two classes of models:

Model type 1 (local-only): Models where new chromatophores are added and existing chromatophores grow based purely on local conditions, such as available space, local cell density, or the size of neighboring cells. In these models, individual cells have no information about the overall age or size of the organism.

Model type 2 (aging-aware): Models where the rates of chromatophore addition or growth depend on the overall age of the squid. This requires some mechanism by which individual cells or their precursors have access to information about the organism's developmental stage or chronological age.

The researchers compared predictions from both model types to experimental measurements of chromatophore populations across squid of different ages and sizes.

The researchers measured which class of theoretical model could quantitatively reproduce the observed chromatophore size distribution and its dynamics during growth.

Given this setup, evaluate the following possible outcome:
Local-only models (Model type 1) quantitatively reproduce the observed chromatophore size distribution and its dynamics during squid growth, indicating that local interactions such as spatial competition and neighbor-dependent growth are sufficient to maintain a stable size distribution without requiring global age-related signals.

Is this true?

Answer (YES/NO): NO